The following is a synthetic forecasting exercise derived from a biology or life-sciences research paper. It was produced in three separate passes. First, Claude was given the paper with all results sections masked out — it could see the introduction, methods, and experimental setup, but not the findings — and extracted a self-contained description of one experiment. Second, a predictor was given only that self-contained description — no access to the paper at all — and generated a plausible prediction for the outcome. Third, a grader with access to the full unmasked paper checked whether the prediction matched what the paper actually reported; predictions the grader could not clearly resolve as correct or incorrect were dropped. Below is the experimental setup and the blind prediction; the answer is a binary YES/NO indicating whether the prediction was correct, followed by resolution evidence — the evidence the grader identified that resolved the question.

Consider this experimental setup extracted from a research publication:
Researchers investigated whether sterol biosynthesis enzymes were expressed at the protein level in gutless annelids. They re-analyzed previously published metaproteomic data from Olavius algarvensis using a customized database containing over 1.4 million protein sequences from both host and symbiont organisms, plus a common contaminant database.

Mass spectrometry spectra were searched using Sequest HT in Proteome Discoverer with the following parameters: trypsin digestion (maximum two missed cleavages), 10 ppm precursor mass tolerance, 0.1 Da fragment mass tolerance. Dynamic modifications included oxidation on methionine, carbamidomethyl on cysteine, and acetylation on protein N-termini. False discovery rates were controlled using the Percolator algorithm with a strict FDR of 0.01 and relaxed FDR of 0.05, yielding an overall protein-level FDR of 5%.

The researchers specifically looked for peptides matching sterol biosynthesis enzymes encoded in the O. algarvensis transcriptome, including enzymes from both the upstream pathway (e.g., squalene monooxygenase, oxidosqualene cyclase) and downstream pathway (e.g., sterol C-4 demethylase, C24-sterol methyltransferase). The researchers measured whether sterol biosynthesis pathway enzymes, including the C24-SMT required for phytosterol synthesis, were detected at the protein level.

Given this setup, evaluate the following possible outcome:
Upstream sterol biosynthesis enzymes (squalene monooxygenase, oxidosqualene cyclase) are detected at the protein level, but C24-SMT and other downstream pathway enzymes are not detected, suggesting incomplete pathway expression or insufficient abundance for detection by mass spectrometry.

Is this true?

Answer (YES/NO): NO